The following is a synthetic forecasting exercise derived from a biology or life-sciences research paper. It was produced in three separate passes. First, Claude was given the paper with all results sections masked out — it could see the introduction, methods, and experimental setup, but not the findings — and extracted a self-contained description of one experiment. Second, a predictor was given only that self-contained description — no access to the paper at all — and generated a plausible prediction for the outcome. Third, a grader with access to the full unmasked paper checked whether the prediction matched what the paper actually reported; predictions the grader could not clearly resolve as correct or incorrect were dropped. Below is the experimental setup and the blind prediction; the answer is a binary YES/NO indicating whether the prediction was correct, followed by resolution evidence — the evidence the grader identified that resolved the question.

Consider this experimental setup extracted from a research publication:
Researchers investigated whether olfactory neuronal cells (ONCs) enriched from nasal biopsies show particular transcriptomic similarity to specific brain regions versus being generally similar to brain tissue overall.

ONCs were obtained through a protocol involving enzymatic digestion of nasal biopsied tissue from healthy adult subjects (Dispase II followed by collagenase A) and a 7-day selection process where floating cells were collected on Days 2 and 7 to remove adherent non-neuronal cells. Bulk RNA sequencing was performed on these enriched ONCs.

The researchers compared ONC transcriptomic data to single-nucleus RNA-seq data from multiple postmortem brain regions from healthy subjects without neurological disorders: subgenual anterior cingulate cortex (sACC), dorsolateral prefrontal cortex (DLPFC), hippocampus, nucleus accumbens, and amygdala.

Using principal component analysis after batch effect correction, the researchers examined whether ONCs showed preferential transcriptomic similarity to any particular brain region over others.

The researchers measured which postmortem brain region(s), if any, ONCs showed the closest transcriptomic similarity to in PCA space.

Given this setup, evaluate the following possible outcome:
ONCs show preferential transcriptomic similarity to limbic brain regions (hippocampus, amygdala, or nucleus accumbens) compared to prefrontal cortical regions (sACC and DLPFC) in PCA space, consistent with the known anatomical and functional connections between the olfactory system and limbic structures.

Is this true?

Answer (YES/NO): NO